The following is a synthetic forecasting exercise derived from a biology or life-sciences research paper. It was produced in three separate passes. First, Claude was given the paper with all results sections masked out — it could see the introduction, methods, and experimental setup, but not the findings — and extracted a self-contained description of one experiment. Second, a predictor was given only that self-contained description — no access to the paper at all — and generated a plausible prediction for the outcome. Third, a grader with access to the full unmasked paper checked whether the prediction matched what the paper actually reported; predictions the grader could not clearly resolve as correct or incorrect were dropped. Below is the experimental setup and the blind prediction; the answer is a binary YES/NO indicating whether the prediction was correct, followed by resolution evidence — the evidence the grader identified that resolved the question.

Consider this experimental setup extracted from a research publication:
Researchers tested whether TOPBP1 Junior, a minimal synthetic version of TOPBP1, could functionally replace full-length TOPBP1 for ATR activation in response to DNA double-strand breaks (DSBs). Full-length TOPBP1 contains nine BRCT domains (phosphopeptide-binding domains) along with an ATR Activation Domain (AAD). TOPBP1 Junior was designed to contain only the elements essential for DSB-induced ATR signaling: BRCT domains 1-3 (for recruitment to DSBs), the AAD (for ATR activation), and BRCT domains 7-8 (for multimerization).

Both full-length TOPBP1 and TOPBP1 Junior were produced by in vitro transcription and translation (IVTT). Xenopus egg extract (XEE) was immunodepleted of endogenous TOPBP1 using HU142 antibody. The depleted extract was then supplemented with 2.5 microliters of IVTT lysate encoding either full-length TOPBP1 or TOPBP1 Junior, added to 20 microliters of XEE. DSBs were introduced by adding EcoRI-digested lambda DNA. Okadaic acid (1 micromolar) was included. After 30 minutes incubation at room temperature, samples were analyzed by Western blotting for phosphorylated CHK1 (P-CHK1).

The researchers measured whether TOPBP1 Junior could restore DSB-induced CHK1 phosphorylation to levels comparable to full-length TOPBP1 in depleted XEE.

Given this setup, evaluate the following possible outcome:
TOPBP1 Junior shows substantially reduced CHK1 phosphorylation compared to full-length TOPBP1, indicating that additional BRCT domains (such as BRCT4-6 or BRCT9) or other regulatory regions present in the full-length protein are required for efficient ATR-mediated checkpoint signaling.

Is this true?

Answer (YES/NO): NO